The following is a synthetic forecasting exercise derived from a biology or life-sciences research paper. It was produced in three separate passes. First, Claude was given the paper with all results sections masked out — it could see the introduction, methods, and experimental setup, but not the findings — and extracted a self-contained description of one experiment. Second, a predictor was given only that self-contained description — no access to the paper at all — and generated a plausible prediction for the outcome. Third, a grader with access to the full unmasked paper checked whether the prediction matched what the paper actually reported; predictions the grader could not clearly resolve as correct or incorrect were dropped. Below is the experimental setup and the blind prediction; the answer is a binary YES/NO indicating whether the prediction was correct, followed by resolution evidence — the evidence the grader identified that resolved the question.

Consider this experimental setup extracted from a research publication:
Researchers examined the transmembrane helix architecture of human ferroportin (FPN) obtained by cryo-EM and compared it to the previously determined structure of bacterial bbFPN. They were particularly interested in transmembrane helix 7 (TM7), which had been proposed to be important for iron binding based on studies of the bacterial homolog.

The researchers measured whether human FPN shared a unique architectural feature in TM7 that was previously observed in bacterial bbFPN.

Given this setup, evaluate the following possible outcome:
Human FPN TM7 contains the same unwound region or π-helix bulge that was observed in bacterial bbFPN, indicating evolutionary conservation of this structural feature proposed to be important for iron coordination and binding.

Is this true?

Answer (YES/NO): YES